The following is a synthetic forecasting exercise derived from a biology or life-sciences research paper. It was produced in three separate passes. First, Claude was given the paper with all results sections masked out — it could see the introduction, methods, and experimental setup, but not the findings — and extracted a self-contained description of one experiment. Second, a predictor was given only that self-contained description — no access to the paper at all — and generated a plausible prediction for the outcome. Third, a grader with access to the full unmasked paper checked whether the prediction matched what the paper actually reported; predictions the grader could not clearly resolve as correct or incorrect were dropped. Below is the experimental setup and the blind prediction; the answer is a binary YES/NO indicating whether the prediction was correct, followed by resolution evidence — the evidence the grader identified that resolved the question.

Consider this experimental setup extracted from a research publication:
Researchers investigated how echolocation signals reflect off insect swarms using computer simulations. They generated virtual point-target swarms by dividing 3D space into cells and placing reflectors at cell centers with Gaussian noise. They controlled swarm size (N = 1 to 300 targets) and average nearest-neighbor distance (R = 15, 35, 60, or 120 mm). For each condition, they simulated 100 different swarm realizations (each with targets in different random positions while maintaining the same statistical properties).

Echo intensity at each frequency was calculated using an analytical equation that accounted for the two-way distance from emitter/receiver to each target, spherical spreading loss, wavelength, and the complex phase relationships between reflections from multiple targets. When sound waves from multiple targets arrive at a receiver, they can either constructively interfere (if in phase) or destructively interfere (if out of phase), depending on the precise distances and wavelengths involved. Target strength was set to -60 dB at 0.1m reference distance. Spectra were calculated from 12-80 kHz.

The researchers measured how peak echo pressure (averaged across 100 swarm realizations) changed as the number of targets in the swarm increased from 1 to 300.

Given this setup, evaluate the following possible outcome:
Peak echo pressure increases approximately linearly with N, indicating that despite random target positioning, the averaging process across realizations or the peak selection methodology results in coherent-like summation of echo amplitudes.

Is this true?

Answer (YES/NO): NO